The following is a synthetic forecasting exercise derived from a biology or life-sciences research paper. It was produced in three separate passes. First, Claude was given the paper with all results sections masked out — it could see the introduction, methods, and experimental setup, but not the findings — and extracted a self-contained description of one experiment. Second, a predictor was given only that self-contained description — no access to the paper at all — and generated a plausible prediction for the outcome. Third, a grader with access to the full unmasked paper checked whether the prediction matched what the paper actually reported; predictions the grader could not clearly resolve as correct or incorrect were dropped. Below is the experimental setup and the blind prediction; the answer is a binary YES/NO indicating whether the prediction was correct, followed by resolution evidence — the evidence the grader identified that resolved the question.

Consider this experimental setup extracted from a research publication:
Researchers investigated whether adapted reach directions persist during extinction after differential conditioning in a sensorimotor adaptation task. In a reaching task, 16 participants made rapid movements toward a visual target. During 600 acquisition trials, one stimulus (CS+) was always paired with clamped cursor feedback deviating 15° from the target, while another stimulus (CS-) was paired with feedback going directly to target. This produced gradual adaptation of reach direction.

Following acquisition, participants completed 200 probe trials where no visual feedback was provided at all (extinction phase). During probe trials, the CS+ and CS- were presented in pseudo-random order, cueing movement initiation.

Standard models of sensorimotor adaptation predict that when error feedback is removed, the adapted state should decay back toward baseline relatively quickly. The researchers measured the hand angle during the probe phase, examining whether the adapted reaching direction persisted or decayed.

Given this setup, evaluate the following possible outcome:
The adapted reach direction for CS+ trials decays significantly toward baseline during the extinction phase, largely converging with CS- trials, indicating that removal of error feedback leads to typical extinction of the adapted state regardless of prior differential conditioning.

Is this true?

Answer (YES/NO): NO